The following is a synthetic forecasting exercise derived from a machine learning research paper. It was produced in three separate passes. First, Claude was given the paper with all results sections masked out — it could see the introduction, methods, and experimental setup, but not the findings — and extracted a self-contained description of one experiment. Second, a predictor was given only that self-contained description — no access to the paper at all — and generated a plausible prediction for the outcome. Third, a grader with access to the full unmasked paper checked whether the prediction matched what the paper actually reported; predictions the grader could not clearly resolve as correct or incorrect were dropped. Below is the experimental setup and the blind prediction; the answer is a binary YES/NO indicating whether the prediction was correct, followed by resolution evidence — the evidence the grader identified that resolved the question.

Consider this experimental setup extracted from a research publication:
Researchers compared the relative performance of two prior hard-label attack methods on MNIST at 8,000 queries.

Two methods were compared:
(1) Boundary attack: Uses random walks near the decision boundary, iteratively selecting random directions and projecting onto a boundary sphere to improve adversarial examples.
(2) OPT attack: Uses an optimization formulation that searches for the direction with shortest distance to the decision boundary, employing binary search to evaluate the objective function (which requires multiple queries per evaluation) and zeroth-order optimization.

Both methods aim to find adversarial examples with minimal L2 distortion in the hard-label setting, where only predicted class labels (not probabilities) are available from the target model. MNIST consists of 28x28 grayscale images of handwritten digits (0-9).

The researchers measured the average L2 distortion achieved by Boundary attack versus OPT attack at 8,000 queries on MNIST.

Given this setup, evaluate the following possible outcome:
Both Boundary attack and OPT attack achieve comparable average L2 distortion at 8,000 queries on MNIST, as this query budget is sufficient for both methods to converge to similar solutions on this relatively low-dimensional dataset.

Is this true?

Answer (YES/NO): NO